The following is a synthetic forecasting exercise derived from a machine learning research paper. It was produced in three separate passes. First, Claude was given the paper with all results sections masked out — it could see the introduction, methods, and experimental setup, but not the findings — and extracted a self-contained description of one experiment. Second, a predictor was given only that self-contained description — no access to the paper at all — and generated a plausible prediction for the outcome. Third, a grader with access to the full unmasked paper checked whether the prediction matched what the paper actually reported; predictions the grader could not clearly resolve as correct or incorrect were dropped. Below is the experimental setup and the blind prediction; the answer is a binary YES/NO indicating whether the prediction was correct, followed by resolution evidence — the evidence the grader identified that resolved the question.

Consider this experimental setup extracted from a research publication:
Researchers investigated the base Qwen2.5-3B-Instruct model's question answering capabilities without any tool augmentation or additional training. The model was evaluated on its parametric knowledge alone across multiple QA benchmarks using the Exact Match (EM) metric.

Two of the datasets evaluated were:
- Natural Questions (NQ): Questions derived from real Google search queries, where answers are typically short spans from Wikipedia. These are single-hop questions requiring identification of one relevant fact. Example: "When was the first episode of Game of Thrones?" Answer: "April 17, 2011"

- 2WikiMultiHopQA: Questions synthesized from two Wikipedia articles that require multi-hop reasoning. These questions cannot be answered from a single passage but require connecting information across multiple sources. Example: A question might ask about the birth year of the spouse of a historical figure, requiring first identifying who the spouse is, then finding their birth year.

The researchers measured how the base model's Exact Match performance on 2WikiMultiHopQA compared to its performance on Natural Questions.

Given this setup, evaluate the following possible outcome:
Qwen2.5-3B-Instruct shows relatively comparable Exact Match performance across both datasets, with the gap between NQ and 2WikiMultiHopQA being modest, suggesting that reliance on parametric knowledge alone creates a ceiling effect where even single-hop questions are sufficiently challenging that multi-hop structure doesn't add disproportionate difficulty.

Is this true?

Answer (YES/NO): NO